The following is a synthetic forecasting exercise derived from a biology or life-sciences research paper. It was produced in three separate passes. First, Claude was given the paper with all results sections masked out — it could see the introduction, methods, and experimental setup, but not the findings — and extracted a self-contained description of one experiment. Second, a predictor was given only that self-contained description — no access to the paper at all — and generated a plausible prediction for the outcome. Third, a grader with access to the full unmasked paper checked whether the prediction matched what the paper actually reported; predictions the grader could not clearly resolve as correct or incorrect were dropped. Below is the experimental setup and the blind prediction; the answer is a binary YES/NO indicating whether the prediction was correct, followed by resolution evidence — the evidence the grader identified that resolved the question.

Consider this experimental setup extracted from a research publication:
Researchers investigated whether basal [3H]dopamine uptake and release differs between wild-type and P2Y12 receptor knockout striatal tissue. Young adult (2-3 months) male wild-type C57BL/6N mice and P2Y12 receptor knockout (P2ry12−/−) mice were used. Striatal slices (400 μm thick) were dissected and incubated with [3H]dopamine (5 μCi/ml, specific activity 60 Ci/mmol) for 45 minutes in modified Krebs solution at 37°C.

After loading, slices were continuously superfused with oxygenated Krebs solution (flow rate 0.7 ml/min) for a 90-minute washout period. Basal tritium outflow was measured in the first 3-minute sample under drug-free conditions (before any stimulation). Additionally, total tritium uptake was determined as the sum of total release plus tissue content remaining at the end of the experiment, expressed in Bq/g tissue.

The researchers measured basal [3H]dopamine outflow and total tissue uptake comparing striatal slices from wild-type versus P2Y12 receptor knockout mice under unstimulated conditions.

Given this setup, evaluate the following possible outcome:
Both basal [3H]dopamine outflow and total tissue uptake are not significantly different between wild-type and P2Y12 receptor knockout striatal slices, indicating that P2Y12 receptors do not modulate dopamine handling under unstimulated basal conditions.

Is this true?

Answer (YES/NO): YES